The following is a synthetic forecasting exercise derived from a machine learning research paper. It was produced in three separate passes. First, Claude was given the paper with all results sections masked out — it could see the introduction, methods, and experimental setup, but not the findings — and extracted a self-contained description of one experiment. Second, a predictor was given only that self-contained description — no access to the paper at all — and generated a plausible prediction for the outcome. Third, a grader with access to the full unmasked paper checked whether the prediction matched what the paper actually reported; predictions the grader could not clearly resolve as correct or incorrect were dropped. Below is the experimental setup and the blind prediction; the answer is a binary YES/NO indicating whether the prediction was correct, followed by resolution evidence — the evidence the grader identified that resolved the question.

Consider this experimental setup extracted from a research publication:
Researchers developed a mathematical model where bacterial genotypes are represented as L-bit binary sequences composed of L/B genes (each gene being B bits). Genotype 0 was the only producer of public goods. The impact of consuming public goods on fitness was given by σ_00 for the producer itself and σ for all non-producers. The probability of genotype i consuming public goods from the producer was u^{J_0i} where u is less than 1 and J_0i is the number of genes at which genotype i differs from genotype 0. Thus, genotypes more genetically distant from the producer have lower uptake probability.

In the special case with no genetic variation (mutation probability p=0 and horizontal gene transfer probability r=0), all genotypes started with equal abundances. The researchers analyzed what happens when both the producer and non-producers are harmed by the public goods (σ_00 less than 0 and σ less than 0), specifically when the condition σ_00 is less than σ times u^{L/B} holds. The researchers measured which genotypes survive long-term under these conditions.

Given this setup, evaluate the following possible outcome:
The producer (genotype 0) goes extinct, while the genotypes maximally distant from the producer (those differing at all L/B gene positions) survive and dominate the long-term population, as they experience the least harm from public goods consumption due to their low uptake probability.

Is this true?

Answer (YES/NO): YES